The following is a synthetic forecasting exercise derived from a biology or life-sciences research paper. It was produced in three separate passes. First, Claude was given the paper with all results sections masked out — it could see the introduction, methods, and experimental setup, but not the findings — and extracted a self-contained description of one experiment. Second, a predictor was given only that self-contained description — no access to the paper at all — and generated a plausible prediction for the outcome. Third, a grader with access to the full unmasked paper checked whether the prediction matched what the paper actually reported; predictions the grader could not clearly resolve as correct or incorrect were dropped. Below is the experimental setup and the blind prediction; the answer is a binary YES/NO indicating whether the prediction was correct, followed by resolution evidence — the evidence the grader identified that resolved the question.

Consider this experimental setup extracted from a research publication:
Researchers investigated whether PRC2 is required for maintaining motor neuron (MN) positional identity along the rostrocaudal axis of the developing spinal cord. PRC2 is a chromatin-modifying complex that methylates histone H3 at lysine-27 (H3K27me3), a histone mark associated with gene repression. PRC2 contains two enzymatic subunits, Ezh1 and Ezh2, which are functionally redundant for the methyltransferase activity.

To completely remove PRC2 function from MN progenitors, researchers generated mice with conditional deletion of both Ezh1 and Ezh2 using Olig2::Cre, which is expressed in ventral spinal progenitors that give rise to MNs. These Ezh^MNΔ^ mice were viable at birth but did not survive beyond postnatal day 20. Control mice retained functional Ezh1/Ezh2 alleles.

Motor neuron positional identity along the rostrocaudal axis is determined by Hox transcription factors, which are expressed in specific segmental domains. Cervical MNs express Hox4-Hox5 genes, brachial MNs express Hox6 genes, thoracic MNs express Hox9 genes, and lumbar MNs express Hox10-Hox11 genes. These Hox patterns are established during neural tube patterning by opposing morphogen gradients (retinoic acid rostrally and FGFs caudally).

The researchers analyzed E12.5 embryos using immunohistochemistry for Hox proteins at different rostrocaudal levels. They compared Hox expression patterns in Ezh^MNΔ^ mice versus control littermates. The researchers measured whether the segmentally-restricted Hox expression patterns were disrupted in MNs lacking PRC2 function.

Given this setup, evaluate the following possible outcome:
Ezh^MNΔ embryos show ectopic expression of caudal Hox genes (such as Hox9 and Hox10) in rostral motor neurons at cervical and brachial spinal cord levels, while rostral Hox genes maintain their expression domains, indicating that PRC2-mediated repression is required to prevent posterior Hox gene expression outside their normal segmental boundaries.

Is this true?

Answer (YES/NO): NO